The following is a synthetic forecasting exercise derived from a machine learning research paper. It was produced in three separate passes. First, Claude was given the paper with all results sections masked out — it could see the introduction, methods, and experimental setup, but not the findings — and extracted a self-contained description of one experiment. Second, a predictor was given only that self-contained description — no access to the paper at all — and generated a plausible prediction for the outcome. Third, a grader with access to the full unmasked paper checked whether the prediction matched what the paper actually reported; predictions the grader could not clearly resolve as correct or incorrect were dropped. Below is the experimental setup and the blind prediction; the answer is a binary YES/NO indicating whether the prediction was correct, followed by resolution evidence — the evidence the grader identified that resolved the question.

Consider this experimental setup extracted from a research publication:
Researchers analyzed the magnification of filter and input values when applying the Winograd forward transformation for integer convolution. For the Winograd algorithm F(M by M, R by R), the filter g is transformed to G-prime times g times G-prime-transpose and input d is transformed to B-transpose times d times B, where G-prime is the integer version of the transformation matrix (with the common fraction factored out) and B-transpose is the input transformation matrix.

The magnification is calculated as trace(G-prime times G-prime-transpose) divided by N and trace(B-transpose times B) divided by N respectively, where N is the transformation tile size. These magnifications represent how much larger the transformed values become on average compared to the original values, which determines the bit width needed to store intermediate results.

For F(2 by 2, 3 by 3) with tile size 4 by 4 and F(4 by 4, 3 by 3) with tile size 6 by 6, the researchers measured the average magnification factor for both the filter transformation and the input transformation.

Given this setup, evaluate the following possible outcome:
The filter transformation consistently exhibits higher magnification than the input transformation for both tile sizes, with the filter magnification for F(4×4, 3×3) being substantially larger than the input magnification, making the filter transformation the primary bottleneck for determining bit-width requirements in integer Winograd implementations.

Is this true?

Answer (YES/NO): YES